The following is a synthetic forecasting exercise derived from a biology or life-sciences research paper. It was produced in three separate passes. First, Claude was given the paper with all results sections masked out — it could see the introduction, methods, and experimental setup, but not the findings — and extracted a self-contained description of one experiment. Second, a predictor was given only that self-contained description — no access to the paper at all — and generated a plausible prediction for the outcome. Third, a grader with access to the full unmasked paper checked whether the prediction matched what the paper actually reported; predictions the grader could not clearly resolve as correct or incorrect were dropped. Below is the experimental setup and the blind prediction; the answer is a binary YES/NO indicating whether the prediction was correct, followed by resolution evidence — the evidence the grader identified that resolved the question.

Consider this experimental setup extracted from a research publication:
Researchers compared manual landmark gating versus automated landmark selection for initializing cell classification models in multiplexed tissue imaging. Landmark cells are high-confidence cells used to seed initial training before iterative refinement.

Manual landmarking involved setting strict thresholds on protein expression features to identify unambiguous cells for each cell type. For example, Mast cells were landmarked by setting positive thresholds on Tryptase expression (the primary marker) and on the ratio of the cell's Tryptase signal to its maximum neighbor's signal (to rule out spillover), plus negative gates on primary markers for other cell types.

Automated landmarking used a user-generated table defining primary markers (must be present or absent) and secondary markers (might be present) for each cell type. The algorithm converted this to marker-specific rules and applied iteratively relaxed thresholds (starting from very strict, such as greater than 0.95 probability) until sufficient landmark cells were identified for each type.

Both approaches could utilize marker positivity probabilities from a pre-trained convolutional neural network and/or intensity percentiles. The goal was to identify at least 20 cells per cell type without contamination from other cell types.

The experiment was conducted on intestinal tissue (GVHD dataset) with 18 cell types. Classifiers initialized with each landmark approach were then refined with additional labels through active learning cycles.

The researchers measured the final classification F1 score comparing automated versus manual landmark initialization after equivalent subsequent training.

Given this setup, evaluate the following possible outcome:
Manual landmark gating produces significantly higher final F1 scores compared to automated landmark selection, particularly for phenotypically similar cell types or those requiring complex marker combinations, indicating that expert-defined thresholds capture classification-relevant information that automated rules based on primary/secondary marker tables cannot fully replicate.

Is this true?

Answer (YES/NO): NO